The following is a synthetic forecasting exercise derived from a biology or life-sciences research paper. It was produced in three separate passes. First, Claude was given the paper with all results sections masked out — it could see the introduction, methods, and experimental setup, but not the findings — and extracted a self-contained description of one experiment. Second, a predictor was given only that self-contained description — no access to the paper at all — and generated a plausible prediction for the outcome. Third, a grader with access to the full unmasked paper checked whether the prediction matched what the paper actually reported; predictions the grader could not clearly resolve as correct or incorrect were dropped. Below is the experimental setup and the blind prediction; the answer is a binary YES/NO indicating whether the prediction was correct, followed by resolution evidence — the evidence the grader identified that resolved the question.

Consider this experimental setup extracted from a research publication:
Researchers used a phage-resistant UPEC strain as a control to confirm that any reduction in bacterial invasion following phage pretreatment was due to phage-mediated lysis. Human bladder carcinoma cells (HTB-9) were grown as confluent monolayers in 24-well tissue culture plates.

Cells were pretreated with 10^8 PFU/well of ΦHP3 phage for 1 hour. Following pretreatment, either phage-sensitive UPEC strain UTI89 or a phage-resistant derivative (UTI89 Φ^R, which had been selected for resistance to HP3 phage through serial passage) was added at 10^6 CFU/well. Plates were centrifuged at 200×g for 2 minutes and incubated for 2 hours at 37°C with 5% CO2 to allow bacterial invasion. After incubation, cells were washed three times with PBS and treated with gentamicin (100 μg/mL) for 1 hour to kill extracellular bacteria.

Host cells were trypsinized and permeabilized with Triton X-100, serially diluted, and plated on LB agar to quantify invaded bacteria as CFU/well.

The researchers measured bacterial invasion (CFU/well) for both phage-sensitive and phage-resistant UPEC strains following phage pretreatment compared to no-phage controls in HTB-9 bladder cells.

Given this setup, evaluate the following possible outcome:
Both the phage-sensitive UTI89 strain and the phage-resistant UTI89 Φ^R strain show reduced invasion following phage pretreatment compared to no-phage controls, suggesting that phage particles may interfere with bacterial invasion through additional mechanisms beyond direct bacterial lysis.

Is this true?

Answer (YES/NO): NO